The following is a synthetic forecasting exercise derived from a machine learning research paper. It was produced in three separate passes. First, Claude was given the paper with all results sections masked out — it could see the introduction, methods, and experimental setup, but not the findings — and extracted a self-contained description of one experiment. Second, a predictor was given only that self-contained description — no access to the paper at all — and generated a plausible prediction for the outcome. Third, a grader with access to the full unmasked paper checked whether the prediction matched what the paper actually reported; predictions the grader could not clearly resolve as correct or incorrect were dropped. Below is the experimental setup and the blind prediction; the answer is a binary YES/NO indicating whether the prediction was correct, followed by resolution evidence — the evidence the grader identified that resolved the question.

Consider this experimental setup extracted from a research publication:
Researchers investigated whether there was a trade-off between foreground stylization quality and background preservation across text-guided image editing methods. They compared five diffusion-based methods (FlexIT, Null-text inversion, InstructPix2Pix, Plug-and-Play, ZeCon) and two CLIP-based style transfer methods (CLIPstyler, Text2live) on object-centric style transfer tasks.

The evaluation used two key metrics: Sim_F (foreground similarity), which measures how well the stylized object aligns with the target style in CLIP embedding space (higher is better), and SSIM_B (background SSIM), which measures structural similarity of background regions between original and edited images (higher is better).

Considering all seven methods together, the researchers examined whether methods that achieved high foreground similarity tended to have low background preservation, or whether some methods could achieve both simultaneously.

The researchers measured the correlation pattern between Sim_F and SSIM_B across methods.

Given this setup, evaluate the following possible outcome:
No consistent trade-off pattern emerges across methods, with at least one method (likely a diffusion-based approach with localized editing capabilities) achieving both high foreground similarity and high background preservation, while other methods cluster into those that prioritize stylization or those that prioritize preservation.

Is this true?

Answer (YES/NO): NO